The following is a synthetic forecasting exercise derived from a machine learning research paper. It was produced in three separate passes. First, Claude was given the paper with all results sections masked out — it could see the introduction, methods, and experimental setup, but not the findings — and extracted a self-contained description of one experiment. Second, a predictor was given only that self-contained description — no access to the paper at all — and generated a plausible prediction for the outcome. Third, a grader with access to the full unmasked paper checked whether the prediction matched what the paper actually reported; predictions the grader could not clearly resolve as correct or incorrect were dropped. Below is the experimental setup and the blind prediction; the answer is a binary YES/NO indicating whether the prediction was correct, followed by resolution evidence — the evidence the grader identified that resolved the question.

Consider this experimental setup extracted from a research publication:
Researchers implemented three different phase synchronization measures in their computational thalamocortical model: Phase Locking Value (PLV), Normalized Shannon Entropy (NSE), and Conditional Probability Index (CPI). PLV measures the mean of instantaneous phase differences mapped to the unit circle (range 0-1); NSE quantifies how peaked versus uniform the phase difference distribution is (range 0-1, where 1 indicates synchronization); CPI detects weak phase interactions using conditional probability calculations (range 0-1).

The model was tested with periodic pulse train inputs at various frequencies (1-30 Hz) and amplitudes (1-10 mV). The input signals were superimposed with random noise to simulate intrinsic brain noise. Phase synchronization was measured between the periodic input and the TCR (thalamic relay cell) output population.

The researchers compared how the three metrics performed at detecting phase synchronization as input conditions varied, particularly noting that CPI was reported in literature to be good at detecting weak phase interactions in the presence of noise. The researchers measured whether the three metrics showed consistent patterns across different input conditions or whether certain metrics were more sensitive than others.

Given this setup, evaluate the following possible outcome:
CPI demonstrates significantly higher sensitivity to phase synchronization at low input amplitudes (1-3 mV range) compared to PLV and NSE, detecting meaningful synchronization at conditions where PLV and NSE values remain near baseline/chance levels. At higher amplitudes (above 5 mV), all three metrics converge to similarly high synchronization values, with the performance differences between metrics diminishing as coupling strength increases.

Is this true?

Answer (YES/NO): NO